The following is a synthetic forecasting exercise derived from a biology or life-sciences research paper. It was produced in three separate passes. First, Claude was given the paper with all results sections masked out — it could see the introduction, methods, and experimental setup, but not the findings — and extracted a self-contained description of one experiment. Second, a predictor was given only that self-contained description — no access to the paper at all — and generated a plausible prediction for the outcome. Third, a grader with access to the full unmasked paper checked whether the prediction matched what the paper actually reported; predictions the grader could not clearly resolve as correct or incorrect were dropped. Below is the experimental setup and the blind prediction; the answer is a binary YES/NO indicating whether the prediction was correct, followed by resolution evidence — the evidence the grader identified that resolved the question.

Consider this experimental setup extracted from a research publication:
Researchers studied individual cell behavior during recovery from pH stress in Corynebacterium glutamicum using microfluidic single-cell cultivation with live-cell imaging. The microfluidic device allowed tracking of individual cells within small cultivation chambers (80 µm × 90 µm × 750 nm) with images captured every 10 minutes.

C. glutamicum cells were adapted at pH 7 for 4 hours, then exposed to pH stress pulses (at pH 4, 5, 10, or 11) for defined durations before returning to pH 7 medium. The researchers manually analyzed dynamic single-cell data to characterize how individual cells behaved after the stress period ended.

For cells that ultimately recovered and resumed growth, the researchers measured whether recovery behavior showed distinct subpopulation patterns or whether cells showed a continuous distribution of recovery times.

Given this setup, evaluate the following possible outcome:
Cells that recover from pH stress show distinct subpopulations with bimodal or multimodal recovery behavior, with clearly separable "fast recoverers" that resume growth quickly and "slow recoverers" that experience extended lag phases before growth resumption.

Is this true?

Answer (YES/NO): YES